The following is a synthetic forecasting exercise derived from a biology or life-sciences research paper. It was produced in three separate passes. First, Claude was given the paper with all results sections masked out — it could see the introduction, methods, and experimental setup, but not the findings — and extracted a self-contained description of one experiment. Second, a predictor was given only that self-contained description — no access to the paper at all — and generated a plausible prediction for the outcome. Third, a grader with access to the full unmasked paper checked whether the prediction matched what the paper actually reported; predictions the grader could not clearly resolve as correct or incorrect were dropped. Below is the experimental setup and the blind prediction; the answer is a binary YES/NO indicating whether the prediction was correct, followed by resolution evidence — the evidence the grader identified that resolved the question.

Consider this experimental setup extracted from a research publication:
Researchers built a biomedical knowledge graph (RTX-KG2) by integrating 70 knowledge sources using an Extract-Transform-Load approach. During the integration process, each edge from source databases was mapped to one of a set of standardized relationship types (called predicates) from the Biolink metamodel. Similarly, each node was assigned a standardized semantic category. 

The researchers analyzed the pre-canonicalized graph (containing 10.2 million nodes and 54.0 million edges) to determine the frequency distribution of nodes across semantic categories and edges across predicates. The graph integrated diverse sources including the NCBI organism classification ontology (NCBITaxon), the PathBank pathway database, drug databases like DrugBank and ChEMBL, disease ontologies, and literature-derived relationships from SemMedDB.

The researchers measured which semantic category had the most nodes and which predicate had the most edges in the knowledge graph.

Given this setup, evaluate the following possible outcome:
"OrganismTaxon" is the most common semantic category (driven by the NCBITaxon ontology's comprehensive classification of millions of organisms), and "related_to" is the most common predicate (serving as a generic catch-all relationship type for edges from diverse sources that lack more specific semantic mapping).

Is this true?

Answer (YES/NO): NO